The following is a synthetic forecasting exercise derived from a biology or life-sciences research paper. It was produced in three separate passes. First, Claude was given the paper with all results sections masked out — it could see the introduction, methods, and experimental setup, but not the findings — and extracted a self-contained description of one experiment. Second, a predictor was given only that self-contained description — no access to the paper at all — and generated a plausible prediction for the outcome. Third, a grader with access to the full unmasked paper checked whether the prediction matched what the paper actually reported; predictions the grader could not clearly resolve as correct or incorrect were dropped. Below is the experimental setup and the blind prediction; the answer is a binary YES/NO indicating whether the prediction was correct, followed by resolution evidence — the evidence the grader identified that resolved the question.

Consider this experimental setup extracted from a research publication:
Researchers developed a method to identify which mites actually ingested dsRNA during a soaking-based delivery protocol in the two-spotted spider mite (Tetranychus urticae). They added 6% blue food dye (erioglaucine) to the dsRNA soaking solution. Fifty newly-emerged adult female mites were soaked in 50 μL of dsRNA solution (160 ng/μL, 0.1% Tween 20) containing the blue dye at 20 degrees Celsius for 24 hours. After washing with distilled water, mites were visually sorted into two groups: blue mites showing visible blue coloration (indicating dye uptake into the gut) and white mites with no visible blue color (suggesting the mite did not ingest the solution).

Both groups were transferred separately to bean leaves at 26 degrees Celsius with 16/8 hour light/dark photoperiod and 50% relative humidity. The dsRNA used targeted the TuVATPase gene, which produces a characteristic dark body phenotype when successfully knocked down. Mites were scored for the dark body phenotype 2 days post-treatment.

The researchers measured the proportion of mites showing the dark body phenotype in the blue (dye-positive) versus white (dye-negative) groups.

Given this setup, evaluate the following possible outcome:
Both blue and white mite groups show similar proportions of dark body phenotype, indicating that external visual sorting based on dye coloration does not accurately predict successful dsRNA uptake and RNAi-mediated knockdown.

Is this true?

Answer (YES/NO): NO